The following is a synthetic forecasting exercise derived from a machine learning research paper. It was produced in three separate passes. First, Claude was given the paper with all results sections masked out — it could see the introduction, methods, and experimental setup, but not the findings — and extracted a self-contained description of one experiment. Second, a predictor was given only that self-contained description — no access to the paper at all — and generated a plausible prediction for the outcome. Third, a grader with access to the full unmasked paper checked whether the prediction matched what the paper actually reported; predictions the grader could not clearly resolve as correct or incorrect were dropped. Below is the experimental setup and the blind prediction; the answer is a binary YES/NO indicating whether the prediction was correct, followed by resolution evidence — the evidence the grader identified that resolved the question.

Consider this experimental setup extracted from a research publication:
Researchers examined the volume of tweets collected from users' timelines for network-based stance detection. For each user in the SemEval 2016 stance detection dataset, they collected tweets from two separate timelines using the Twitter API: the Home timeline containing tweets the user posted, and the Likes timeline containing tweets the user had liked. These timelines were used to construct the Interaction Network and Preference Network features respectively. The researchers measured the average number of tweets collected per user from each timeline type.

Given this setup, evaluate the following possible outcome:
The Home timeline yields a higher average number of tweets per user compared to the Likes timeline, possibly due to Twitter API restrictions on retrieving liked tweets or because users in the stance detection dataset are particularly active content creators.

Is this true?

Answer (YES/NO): YES